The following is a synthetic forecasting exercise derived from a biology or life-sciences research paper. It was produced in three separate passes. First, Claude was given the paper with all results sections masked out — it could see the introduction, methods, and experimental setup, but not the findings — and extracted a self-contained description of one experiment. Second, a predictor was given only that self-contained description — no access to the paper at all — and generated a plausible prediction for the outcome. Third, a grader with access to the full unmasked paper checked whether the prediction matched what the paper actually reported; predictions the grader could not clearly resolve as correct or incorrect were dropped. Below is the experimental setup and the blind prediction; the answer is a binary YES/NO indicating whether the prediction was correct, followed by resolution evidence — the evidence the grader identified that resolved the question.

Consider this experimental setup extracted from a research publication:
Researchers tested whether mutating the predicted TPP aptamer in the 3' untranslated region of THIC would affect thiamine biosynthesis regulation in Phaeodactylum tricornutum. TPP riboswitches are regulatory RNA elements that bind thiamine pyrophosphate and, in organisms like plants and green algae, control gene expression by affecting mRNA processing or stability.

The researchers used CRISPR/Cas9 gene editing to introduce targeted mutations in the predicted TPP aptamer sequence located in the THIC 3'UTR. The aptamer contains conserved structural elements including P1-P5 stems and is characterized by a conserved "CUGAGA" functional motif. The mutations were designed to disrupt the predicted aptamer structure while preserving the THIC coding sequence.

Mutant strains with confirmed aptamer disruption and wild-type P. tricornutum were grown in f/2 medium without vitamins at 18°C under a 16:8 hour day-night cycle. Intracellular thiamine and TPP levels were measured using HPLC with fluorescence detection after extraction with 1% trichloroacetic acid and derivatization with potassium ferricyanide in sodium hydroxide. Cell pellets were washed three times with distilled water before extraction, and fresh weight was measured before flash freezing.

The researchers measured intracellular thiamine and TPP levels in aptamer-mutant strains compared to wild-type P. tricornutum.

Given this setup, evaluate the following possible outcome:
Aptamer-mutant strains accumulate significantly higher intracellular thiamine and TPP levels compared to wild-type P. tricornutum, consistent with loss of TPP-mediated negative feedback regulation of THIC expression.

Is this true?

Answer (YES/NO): NO